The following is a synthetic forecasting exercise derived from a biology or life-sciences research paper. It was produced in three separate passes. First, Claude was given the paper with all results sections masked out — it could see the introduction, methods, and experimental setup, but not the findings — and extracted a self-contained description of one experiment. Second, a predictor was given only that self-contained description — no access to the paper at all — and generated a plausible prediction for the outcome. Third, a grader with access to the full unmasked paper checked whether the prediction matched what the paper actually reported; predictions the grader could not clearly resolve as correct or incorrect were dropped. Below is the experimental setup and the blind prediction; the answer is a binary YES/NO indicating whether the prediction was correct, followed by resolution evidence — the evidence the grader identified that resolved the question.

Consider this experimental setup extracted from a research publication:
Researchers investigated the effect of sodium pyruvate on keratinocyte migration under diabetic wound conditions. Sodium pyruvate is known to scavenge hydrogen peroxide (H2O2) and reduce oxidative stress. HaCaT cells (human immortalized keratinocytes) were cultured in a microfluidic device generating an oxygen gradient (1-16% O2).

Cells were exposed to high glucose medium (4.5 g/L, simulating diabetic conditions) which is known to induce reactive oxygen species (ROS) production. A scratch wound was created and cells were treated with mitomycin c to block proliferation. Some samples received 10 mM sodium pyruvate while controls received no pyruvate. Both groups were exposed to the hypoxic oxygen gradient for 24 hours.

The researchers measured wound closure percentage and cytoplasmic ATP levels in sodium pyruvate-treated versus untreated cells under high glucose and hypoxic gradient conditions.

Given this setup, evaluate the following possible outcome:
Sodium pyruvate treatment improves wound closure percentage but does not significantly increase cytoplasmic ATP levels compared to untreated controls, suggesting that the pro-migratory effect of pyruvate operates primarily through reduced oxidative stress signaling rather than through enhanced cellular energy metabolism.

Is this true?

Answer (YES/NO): NO